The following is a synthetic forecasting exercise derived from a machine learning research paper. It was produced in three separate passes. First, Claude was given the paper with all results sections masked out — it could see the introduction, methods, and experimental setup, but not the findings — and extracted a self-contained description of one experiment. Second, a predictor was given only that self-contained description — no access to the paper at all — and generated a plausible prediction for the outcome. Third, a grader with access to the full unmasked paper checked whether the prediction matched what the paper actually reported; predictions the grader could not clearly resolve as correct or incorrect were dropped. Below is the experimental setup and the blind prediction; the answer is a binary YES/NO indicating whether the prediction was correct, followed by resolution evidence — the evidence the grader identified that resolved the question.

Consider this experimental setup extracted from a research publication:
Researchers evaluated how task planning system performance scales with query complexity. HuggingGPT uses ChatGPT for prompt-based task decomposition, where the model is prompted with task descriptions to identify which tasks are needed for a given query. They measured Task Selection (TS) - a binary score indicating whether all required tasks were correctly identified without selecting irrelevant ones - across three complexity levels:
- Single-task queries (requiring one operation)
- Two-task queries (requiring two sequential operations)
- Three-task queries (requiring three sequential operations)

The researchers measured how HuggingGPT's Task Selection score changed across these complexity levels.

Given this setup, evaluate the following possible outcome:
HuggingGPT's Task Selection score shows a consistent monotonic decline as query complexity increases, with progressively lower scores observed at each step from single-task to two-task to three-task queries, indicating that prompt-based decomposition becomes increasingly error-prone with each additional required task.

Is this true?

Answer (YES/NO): NO